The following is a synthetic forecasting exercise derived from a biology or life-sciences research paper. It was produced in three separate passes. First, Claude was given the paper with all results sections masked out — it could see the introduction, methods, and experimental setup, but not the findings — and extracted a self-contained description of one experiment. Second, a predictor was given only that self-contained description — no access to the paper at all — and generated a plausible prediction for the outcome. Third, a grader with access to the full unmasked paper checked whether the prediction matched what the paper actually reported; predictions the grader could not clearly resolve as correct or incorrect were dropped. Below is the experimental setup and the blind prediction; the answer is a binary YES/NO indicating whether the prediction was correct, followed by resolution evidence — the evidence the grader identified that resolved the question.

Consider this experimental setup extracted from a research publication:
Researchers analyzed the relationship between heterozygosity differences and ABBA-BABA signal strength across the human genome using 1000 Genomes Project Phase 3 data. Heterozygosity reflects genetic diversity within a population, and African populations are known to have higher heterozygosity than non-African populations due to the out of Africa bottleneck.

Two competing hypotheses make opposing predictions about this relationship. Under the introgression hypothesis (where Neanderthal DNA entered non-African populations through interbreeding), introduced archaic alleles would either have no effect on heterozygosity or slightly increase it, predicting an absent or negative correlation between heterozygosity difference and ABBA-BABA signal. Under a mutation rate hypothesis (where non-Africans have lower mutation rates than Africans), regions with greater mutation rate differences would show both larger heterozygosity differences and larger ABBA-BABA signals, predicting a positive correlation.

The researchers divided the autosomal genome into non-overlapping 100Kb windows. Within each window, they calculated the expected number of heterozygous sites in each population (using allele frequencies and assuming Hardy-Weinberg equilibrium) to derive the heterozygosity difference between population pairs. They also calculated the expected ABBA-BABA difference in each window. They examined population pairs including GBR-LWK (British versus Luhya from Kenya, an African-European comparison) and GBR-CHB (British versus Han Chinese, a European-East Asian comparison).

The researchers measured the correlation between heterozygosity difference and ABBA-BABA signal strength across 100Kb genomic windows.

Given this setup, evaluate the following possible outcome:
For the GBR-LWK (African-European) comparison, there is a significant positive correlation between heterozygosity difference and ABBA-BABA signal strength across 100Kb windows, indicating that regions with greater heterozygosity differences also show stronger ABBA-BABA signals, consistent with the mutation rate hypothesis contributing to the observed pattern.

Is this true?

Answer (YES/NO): YES